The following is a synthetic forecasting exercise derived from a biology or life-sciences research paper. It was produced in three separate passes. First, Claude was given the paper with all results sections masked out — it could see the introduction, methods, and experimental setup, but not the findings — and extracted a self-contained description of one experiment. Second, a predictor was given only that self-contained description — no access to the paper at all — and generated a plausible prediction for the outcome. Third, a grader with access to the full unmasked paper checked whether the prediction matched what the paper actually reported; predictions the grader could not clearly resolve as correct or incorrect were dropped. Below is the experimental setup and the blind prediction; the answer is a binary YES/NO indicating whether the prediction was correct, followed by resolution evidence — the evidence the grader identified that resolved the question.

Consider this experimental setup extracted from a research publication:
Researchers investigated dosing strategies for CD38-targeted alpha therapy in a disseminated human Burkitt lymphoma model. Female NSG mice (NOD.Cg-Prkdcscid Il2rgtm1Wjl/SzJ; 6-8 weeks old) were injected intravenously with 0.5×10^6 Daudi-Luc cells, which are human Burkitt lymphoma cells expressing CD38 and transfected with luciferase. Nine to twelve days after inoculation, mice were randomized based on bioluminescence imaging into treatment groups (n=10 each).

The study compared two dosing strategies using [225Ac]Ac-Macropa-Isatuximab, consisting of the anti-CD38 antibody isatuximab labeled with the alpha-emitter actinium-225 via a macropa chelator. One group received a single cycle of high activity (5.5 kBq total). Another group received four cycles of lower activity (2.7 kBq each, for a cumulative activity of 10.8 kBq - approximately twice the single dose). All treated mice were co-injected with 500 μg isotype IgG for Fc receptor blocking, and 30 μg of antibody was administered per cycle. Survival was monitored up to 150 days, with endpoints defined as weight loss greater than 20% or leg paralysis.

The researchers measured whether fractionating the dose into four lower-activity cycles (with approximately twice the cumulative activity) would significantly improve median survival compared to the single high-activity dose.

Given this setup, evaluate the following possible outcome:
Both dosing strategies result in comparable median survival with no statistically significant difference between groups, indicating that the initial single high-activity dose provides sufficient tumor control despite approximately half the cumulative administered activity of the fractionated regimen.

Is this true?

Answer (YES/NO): YES